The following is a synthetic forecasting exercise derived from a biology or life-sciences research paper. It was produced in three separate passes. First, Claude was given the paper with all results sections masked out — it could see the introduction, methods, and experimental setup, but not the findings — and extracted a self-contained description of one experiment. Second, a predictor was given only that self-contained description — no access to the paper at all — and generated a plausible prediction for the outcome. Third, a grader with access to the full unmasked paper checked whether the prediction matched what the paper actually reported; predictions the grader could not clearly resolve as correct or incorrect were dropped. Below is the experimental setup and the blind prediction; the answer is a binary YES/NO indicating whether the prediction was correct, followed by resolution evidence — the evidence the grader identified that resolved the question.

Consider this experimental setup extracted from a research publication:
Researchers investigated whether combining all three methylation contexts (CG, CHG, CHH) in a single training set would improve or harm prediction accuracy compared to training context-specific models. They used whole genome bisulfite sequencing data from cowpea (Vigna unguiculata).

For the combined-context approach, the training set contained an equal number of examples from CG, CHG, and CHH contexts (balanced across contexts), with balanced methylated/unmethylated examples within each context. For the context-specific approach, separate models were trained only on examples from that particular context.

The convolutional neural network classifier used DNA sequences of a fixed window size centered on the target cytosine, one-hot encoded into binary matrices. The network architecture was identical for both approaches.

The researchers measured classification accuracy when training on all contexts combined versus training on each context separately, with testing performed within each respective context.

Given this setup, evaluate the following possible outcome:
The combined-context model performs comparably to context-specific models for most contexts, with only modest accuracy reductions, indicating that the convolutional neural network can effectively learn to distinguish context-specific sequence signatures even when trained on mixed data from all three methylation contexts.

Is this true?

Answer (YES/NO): NO